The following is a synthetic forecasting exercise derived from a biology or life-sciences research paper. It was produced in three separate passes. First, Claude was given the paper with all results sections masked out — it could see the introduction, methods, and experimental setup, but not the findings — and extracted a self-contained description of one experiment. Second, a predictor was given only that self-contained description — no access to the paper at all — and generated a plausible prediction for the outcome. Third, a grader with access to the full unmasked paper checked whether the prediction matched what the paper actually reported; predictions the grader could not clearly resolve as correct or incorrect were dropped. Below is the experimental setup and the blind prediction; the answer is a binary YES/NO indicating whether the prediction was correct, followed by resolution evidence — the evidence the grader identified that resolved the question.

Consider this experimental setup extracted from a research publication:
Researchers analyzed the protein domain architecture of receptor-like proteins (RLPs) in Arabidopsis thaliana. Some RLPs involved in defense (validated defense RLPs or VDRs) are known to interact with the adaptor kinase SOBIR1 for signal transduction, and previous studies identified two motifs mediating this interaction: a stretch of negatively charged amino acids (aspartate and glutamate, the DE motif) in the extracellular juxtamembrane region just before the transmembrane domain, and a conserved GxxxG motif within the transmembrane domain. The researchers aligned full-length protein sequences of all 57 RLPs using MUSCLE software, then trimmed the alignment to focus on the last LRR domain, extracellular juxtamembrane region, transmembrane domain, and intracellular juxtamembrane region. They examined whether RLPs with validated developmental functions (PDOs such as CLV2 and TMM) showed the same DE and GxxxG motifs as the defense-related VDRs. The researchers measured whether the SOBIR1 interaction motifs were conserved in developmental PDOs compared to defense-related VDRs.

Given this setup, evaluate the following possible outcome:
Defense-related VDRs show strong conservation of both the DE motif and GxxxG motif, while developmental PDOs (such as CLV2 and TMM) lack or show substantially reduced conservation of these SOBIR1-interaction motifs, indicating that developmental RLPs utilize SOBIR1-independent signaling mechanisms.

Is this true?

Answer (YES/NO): YES